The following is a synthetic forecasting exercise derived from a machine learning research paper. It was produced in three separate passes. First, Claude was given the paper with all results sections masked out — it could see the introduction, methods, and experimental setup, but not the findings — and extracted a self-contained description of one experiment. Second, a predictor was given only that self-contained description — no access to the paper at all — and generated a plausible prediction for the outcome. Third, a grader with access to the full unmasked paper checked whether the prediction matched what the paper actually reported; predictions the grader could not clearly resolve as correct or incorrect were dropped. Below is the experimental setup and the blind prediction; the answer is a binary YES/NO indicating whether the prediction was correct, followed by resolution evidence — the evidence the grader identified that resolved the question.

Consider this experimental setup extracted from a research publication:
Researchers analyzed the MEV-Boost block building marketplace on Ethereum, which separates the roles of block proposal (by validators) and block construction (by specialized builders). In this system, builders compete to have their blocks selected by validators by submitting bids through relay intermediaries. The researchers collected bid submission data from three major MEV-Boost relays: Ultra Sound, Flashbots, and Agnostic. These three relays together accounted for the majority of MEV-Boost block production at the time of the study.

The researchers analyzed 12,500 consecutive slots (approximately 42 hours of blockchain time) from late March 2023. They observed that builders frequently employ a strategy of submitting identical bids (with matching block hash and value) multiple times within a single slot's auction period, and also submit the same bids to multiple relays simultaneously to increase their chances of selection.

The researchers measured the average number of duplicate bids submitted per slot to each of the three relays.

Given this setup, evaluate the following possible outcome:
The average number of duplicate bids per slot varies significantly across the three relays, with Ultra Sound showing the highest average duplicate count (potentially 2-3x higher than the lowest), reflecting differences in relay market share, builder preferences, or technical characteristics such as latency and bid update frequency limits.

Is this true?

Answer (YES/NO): YES